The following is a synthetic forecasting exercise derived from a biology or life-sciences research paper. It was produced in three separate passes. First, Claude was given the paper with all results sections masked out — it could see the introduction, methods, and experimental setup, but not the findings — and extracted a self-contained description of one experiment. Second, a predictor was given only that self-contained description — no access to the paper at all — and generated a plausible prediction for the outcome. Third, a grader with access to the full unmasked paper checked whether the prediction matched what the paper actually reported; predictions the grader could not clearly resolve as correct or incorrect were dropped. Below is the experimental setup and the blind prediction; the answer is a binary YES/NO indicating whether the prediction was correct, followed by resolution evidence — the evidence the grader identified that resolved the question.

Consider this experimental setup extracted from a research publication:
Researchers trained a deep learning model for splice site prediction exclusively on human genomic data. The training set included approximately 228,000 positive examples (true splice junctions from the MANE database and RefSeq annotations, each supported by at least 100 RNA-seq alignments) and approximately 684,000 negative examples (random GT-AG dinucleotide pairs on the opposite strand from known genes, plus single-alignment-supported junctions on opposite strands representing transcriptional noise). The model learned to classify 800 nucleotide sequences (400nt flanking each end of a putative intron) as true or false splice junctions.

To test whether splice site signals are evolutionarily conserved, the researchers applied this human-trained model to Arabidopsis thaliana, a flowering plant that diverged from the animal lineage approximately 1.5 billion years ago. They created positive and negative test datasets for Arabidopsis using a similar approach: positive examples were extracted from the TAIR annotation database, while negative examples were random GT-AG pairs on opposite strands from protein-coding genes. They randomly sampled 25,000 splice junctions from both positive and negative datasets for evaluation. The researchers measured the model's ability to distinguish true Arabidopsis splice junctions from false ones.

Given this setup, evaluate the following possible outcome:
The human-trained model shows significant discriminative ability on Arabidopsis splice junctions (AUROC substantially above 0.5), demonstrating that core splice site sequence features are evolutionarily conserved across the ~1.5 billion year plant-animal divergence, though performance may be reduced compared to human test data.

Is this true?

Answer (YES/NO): YES